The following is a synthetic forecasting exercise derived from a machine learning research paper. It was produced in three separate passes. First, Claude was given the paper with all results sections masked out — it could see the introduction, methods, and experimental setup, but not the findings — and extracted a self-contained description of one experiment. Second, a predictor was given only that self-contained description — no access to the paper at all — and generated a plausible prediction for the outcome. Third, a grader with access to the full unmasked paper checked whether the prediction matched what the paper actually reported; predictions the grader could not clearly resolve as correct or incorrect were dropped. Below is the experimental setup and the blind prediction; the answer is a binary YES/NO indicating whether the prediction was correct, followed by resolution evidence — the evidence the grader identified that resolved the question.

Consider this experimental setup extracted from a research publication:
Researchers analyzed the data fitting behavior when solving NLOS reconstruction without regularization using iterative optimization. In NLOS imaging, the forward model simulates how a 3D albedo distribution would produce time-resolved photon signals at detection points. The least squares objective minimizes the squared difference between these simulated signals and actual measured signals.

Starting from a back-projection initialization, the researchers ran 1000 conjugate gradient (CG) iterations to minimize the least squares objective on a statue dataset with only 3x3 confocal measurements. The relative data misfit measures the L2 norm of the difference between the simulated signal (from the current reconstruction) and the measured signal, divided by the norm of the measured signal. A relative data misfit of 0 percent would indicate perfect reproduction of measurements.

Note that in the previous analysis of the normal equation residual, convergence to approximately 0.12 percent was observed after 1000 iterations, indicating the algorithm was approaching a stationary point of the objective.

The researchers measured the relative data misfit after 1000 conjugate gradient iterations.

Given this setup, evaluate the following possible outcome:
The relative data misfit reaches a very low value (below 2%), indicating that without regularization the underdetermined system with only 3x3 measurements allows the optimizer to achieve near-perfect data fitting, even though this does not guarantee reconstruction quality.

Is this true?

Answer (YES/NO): NO